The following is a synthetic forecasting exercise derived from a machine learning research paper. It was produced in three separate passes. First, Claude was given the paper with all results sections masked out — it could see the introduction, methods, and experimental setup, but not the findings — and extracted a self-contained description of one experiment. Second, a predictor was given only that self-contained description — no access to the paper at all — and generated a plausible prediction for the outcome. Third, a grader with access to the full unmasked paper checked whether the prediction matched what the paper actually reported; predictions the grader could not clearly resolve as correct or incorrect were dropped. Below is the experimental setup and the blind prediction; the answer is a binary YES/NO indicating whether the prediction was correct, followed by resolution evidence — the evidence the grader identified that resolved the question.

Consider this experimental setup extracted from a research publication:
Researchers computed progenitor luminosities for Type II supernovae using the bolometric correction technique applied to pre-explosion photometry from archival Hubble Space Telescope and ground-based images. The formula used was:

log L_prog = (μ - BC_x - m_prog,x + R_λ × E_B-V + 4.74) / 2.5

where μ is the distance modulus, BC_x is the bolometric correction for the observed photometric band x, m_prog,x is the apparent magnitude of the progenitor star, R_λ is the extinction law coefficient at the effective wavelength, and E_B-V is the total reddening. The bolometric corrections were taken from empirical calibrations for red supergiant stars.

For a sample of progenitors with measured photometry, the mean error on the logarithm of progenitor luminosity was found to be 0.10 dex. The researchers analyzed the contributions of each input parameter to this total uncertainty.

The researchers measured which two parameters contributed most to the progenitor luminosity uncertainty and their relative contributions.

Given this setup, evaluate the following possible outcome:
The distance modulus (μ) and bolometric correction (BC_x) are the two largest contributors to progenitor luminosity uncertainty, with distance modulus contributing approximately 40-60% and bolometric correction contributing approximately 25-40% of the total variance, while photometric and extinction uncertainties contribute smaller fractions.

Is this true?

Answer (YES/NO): NO